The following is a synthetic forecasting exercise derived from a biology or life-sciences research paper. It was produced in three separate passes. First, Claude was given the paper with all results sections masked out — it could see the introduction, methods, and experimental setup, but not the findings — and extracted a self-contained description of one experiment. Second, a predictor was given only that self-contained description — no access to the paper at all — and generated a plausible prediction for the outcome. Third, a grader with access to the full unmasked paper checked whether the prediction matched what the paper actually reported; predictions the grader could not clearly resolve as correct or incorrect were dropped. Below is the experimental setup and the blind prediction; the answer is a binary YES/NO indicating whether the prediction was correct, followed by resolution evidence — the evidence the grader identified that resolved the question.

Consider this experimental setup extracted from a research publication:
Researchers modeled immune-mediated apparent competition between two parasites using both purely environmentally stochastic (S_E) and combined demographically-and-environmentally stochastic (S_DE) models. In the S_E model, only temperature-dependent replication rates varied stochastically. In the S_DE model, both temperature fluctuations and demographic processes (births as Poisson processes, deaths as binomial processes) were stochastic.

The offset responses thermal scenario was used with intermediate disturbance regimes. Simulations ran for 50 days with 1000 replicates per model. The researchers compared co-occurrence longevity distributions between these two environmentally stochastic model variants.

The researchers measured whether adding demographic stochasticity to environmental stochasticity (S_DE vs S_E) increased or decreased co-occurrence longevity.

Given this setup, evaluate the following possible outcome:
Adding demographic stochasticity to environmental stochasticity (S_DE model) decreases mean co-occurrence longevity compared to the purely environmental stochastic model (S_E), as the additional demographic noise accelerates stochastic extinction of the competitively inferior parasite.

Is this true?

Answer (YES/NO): YES